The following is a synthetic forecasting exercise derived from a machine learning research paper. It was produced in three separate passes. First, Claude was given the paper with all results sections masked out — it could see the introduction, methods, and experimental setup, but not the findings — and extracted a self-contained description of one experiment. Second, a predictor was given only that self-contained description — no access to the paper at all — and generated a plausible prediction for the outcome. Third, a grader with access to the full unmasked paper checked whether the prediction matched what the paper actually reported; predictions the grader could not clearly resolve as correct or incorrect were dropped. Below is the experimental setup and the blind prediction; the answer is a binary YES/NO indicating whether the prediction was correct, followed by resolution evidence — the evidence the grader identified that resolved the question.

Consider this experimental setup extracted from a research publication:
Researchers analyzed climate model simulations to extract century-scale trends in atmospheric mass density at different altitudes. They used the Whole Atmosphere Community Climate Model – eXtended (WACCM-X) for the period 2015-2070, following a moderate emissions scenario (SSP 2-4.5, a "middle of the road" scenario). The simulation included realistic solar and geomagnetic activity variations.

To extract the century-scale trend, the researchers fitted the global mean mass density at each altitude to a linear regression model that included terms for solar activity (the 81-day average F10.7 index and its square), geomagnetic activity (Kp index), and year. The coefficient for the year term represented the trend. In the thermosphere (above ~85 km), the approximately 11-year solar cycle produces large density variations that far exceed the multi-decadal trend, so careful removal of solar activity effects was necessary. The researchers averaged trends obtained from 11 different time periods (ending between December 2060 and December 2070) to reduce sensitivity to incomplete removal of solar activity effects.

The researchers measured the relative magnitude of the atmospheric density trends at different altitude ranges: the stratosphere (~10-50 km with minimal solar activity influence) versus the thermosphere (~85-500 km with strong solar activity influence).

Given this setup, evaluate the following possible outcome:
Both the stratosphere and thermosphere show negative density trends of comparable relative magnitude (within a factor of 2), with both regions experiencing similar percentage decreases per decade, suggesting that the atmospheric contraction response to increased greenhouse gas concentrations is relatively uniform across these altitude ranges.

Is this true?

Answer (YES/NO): NO